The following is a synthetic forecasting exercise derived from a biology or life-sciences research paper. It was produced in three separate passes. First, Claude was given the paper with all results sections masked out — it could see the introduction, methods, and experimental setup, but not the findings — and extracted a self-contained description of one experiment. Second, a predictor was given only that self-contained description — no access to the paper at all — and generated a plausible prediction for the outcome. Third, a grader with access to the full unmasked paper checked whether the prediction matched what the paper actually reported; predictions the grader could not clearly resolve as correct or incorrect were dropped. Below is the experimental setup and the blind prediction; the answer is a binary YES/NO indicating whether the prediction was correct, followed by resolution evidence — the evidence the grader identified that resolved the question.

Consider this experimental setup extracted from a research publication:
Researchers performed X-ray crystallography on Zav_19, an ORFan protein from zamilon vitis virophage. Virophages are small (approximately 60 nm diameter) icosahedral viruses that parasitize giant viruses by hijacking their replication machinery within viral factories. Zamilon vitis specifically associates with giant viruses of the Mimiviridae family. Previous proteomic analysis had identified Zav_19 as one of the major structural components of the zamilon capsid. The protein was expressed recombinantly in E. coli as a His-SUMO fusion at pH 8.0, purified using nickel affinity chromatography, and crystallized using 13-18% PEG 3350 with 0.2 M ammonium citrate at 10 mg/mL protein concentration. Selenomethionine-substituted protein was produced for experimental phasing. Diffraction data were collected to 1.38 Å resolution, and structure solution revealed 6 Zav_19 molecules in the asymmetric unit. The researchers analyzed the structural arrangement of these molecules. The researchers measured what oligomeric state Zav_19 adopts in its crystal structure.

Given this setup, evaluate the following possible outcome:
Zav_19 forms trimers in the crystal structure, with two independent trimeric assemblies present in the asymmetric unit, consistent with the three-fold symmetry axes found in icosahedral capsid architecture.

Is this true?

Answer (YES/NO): YES